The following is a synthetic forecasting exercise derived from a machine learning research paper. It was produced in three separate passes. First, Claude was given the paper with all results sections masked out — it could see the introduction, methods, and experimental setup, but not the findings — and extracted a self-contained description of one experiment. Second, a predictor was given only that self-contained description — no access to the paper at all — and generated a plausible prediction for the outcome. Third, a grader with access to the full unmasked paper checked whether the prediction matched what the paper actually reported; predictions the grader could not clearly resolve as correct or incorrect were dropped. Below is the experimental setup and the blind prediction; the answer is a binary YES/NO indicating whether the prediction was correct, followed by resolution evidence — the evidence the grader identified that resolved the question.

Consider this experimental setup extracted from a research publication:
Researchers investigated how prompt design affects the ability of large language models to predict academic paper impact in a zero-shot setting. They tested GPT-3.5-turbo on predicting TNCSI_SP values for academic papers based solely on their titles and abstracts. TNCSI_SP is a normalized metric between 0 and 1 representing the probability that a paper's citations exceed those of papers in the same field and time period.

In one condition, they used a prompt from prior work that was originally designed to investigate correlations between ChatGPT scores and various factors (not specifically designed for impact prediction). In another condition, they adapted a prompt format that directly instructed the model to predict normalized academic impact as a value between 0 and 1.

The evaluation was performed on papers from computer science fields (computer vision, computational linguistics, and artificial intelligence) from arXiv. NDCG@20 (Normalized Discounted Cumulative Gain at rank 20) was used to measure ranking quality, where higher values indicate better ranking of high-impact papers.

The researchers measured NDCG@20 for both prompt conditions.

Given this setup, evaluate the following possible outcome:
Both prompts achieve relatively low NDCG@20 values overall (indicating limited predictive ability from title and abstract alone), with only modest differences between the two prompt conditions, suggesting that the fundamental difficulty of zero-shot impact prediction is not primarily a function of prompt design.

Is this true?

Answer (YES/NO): NO